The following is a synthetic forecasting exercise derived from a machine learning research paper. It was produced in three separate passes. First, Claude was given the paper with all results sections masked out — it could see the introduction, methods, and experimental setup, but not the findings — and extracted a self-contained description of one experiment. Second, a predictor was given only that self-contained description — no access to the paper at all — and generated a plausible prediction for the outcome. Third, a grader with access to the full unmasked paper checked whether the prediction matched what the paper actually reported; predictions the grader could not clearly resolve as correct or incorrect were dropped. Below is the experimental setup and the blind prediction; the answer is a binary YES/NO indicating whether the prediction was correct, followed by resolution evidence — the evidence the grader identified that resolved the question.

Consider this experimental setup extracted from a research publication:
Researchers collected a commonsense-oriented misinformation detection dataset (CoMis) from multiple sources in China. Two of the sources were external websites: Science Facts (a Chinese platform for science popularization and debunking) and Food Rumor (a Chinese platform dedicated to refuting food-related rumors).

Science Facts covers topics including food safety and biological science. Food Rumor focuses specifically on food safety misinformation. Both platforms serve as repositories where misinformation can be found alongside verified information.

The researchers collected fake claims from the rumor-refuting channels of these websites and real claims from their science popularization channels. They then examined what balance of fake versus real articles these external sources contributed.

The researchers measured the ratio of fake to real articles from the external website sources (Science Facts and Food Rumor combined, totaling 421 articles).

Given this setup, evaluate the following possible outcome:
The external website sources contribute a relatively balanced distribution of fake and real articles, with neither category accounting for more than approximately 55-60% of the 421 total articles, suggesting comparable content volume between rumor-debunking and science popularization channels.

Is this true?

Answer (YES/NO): NO